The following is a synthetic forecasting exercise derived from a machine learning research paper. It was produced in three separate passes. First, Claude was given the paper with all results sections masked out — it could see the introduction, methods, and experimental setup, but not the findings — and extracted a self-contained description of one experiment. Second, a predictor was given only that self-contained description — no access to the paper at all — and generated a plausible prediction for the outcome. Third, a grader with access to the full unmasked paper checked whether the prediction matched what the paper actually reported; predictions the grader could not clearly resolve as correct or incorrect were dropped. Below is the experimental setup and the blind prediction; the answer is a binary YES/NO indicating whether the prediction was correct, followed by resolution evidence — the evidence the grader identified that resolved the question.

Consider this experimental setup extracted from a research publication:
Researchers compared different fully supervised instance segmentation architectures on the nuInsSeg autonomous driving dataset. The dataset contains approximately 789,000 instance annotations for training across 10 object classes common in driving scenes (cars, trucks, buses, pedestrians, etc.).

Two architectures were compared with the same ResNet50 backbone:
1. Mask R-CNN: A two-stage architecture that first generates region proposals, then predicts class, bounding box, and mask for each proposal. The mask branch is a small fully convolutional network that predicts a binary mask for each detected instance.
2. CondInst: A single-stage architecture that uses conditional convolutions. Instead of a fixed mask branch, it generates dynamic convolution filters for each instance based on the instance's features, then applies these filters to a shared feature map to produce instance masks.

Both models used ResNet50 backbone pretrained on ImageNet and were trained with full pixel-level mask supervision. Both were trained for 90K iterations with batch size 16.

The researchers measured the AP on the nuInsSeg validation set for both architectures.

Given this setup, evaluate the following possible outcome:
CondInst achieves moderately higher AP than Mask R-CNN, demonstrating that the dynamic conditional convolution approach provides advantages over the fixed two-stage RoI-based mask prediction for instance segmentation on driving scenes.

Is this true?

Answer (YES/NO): NO